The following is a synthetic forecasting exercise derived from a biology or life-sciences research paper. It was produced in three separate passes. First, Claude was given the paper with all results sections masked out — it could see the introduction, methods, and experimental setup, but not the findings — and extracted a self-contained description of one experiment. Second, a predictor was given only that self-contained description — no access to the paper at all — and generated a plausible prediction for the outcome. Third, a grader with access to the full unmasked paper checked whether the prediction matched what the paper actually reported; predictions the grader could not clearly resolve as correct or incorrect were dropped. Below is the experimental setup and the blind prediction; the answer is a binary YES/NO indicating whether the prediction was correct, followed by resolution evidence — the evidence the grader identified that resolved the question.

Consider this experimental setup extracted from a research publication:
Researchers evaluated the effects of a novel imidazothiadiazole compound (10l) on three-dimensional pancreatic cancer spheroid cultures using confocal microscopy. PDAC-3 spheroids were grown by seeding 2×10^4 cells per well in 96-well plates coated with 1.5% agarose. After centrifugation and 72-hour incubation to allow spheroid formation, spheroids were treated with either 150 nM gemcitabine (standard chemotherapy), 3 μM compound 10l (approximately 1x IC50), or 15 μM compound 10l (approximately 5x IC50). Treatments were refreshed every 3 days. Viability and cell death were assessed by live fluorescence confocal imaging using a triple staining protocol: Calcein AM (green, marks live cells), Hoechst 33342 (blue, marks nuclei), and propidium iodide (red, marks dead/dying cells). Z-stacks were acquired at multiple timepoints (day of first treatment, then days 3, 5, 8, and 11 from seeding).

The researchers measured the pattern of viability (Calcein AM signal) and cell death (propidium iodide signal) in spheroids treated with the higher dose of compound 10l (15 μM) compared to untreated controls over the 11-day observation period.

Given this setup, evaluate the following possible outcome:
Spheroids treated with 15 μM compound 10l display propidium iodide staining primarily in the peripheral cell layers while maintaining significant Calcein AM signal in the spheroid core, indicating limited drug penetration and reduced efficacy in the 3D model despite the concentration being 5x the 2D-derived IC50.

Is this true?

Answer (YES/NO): NO